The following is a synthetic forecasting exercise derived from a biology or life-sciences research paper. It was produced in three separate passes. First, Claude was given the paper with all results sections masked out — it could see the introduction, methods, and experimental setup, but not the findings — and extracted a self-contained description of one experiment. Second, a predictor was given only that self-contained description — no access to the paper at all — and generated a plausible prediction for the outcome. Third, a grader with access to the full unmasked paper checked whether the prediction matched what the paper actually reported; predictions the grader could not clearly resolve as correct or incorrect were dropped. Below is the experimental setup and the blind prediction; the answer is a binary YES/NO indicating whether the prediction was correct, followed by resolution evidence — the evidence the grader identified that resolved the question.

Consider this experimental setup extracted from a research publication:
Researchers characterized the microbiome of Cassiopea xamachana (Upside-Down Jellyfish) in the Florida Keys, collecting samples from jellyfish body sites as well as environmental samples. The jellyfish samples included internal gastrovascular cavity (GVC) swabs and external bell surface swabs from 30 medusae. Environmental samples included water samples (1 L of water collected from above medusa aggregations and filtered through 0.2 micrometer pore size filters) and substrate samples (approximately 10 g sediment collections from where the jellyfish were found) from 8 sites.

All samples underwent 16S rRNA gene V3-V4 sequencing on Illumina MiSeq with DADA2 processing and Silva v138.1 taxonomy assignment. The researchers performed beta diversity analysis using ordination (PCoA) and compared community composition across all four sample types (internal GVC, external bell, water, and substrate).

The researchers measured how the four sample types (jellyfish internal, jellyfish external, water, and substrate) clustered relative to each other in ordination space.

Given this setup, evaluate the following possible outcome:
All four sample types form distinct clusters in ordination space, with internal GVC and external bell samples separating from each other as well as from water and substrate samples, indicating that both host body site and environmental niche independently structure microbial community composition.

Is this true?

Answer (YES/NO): NO